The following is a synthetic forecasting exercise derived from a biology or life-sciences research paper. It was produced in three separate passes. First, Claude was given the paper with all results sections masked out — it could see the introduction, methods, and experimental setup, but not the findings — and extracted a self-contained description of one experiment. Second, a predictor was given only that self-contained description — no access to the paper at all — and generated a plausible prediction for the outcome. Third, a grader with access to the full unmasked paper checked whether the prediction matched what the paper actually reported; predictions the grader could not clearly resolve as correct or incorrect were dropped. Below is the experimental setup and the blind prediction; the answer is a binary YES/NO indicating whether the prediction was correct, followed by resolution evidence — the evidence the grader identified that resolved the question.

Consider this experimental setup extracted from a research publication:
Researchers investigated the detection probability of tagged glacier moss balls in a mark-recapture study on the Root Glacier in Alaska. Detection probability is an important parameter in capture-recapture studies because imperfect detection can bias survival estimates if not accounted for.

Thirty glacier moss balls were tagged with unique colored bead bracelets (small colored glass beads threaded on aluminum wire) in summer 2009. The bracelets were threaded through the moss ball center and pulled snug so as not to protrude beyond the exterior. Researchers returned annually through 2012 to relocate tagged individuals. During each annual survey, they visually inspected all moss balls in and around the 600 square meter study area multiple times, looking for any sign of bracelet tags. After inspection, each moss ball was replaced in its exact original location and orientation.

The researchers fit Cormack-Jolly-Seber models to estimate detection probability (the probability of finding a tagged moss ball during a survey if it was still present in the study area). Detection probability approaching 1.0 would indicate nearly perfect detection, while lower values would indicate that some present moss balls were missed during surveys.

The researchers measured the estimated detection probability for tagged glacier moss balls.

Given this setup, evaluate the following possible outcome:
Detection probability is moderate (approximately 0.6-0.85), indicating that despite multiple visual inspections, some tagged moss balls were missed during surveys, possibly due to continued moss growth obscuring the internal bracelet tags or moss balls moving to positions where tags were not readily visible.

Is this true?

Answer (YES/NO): YES